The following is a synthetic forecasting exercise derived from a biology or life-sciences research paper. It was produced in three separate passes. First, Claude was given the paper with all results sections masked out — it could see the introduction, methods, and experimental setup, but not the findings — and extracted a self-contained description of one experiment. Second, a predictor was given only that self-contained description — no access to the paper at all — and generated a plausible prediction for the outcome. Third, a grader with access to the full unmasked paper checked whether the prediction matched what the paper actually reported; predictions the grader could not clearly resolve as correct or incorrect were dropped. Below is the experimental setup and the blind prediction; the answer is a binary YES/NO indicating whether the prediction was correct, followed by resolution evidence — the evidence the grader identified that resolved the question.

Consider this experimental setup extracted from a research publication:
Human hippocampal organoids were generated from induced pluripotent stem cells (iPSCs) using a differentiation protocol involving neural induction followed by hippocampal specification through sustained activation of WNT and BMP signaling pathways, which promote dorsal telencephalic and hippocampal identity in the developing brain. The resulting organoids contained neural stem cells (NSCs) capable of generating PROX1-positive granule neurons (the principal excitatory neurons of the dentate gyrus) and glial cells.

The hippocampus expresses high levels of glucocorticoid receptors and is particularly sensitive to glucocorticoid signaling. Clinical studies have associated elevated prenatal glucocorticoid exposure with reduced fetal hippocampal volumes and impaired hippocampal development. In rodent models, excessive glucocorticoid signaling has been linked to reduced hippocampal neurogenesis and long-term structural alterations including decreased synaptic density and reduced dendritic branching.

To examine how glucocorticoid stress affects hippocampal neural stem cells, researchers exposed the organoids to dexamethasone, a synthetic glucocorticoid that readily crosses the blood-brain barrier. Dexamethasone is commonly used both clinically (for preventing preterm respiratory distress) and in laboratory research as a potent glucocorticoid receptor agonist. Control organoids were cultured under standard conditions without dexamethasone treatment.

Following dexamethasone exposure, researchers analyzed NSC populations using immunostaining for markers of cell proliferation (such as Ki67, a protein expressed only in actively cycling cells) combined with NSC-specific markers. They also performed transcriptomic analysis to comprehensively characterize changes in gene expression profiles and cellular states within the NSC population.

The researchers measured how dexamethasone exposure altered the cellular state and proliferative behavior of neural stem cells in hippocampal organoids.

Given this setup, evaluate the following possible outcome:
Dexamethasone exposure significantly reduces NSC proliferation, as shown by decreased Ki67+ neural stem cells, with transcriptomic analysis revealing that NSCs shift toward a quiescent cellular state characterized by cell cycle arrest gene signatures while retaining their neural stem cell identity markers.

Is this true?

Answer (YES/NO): YES